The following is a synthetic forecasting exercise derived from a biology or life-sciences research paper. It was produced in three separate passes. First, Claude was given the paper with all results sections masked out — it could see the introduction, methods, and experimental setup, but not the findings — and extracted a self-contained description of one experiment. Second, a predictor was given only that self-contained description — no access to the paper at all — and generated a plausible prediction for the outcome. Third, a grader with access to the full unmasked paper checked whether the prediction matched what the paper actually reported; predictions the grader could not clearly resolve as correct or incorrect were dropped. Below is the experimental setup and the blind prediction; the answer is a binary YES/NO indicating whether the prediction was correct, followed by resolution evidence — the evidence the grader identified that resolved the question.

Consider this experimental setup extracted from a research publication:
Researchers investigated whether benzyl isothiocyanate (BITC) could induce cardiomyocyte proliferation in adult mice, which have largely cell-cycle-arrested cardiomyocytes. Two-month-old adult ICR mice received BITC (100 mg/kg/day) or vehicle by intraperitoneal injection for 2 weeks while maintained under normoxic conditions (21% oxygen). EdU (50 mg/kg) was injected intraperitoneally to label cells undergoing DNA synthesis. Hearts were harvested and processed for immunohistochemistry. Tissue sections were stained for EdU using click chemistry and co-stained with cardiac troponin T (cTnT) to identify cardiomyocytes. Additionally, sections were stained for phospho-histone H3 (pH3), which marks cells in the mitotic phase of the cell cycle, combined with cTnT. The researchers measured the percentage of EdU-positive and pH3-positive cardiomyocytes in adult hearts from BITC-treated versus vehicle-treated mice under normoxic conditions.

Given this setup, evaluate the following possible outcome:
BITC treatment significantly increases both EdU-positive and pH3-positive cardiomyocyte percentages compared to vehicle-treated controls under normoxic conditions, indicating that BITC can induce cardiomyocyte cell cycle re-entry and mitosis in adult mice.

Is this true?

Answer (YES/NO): NO